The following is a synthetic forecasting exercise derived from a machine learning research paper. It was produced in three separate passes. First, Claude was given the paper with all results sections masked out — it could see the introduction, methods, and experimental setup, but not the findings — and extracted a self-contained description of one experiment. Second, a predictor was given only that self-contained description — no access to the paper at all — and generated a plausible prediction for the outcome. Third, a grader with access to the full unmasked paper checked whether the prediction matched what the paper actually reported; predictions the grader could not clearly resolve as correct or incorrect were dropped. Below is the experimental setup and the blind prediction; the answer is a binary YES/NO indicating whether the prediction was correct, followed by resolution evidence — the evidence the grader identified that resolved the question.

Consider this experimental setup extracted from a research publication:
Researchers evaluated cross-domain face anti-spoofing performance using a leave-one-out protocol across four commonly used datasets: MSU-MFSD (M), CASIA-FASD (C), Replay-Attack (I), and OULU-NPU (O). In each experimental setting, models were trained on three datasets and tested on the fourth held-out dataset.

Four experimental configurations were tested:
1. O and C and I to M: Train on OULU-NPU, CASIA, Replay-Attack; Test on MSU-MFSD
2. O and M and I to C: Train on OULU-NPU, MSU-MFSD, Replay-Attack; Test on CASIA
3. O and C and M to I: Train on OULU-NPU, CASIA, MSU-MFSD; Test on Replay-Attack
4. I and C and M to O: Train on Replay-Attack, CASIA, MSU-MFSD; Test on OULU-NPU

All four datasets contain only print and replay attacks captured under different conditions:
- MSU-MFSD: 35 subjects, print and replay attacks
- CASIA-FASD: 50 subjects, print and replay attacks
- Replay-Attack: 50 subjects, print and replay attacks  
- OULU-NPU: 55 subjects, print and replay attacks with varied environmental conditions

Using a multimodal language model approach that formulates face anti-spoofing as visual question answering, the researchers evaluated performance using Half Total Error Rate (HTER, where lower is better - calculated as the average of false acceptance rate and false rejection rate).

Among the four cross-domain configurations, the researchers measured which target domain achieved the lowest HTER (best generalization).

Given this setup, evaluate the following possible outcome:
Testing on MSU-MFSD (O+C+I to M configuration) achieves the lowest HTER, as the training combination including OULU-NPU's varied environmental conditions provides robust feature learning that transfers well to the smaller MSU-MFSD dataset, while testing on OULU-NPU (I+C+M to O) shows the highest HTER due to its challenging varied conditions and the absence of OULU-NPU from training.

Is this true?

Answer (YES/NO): NO